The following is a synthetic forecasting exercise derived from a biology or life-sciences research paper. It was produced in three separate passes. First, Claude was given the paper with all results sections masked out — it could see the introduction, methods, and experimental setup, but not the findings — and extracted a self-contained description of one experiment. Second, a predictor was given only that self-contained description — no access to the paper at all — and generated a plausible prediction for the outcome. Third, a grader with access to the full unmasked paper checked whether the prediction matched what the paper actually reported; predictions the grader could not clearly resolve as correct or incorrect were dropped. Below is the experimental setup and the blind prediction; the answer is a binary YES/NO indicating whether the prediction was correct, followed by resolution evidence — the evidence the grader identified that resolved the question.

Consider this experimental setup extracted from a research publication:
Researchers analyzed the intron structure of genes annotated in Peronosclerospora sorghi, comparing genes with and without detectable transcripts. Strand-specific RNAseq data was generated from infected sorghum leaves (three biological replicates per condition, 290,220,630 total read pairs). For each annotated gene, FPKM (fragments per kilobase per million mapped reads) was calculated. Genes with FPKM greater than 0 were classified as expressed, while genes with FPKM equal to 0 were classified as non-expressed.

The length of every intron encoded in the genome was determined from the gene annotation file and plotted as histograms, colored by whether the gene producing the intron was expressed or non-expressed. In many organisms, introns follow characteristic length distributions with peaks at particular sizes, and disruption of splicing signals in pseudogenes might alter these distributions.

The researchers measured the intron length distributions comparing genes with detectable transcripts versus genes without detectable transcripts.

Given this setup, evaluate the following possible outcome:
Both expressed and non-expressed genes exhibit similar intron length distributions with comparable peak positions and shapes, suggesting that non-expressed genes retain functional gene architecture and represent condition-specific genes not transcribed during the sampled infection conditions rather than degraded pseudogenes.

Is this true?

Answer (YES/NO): NO